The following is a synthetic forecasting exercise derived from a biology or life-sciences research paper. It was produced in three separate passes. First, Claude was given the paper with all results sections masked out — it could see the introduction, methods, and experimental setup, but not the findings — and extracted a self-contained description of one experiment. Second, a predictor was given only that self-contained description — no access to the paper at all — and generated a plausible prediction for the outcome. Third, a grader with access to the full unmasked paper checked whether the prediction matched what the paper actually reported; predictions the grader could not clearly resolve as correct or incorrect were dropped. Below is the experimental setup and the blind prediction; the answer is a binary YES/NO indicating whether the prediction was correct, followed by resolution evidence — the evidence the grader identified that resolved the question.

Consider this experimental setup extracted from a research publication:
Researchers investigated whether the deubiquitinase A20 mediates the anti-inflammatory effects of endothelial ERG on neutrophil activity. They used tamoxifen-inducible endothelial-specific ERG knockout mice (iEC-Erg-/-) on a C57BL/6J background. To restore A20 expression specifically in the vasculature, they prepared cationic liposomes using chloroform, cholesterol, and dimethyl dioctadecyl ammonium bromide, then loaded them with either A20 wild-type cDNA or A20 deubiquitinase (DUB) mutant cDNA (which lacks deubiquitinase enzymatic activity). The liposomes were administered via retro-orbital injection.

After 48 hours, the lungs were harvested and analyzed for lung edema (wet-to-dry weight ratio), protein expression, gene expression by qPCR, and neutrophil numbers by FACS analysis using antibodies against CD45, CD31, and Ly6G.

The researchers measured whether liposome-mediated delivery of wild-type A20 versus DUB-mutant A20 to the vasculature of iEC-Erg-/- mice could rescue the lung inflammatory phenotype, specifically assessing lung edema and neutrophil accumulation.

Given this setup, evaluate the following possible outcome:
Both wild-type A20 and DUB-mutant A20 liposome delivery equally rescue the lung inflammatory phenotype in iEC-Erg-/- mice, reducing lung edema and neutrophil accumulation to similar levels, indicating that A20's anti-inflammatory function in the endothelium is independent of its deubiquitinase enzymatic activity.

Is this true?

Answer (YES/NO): NO